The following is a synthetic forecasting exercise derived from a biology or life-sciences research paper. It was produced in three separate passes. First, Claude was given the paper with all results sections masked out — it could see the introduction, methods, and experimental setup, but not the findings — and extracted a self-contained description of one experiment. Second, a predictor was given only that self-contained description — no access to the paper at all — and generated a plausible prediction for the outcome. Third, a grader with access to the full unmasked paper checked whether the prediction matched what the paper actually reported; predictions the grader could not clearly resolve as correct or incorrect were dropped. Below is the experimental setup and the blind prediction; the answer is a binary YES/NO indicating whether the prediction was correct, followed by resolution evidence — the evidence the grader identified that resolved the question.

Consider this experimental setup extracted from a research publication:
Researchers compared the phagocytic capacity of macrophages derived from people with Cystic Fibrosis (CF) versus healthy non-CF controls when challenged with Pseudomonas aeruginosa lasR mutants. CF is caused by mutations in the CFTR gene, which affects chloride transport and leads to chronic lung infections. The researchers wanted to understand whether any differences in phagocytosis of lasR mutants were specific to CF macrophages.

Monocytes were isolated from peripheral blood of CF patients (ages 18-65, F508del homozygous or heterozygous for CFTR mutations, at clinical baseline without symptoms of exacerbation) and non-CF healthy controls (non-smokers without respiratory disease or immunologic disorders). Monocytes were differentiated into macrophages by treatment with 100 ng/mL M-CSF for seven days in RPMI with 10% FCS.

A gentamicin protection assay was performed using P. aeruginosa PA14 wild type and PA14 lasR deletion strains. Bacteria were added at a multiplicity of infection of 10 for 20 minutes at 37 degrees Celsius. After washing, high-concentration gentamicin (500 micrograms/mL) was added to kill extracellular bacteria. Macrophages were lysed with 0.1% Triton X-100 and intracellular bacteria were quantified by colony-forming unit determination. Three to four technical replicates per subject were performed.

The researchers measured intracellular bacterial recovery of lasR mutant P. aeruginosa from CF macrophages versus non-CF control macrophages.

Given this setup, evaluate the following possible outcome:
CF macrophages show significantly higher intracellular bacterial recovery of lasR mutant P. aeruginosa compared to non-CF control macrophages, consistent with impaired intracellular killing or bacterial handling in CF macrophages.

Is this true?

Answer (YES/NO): NO